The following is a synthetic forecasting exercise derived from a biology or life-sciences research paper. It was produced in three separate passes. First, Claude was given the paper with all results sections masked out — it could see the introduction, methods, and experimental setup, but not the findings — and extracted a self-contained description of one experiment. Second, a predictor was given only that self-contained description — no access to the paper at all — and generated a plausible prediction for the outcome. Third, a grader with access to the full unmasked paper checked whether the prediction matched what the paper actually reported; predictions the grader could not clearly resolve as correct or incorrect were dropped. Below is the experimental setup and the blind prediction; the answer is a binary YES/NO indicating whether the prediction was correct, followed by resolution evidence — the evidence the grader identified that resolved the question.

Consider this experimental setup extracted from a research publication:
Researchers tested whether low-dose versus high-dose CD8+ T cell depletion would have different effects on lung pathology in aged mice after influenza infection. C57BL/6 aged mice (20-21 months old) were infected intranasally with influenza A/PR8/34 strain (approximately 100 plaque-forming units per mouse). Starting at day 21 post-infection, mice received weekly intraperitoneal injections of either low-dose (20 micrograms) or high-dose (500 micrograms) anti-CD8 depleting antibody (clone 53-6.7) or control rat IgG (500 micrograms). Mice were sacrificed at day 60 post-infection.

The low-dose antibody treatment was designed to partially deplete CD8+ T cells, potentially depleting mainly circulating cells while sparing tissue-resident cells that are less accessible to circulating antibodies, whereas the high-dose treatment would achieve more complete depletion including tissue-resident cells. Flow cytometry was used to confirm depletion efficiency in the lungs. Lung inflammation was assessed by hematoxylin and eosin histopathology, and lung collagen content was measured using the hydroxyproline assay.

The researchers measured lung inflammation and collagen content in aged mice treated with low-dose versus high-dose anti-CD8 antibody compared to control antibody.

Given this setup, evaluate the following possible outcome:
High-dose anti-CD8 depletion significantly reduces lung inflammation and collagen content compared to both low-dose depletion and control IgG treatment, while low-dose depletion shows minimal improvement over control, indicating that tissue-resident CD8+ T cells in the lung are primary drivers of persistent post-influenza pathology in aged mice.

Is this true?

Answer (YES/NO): YES